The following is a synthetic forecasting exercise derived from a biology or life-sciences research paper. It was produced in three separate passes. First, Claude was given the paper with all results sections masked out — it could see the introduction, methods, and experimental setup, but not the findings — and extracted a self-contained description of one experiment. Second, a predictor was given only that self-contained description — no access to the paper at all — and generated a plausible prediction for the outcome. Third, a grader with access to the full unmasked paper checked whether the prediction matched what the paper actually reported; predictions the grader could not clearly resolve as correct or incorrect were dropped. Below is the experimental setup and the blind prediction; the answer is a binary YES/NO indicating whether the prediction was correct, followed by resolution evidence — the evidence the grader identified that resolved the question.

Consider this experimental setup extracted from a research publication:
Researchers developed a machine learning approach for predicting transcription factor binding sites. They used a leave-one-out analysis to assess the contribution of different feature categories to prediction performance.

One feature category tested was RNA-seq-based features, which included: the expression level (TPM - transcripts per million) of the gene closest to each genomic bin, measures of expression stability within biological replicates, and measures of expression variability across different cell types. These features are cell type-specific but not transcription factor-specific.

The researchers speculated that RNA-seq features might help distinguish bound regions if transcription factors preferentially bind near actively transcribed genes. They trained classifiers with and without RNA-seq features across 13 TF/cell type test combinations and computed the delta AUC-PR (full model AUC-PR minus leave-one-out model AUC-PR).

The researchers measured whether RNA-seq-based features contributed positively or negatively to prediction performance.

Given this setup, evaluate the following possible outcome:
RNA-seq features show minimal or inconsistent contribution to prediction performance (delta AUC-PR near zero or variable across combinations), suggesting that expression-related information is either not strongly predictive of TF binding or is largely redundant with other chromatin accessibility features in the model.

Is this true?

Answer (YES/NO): YES